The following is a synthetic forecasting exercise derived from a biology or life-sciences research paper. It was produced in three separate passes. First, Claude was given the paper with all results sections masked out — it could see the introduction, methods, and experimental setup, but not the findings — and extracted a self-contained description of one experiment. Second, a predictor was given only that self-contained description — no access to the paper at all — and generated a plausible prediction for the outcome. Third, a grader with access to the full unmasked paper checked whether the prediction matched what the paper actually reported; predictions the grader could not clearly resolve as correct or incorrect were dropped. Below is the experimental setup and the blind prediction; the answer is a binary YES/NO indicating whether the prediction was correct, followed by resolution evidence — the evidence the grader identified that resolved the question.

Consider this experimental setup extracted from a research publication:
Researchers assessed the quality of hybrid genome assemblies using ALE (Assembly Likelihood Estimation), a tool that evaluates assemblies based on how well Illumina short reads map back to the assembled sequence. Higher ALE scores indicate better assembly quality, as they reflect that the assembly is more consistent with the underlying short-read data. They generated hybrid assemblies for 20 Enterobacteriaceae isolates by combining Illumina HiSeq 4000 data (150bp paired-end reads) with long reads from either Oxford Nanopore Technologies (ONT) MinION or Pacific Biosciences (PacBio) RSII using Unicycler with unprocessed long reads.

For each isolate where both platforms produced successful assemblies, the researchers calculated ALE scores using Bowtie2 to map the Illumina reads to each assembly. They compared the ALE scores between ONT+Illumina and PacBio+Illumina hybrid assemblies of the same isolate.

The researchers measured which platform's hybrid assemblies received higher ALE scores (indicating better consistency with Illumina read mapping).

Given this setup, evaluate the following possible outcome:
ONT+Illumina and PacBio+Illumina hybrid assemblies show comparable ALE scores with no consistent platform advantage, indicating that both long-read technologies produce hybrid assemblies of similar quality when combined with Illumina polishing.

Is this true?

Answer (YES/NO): YES